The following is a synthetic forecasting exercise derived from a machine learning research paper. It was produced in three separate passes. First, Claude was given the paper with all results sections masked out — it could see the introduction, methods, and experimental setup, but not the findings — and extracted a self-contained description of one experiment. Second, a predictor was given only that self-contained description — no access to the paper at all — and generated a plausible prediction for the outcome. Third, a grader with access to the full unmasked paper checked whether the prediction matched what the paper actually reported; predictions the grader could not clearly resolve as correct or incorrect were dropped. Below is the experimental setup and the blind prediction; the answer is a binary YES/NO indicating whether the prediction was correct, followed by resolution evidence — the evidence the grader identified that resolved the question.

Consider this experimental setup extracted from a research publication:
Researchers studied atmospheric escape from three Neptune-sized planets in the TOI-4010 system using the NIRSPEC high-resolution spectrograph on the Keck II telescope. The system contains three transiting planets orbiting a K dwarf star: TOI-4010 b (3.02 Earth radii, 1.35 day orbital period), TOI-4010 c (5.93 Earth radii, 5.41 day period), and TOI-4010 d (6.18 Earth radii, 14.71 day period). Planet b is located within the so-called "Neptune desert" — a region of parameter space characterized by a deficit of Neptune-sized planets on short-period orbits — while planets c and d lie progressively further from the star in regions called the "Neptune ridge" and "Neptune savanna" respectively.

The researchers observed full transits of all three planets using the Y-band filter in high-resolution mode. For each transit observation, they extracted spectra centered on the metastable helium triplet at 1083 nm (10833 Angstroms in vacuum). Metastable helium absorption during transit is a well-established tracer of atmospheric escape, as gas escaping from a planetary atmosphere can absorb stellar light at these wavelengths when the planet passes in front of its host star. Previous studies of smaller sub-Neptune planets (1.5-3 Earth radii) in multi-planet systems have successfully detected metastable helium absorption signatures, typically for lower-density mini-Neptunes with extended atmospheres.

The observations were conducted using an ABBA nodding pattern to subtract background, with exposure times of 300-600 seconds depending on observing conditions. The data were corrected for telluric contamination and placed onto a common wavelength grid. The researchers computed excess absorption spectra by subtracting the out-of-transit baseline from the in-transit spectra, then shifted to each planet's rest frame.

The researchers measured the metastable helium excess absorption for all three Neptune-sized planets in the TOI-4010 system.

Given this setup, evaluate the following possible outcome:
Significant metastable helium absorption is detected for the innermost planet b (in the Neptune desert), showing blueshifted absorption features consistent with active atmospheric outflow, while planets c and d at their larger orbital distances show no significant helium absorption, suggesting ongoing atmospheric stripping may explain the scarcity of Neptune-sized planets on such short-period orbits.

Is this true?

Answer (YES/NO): NO